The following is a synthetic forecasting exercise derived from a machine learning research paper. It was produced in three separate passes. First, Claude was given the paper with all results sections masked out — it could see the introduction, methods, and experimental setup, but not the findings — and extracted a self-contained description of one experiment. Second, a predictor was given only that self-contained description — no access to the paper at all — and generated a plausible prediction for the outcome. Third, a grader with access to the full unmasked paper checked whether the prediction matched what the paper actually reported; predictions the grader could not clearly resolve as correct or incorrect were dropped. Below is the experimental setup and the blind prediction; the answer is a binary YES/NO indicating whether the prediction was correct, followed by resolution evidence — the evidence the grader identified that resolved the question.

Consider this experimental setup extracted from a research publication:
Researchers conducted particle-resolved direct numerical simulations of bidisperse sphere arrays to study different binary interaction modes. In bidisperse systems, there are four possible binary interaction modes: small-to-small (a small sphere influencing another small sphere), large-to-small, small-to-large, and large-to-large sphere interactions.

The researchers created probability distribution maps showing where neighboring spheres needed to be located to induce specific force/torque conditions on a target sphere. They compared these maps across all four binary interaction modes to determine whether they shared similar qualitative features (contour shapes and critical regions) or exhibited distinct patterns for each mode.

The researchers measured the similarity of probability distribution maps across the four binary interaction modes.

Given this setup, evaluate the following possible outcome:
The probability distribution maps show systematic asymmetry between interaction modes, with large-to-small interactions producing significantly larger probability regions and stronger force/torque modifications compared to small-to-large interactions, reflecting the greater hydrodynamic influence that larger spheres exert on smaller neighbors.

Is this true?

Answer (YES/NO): NO